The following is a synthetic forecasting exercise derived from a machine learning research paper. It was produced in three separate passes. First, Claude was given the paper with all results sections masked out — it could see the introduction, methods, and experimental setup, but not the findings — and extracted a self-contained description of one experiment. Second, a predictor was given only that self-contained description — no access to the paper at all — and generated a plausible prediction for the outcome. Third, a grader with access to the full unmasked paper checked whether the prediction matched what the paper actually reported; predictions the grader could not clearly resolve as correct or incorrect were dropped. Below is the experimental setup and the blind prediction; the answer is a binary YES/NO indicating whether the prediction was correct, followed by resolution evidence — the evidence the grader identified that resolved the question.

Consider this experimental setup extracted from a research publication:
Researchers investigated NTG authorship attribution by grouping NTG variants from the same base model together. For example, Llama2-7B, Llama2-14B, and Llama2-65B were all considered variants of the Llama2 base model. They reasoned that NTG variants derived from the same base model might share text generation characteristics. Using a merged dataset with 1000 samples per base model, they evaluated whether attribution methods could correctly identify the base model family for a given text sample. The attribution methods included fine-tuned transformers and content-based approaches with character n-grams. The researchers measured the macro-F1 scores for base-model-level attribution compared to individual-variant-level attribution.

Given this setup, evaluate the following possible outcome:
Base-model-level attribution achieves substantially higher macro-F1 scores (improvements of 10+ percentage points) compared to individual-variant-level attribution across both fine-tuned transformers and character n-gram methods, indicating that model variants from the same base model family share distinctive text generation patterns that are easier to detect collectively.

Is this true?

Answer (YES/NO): NO